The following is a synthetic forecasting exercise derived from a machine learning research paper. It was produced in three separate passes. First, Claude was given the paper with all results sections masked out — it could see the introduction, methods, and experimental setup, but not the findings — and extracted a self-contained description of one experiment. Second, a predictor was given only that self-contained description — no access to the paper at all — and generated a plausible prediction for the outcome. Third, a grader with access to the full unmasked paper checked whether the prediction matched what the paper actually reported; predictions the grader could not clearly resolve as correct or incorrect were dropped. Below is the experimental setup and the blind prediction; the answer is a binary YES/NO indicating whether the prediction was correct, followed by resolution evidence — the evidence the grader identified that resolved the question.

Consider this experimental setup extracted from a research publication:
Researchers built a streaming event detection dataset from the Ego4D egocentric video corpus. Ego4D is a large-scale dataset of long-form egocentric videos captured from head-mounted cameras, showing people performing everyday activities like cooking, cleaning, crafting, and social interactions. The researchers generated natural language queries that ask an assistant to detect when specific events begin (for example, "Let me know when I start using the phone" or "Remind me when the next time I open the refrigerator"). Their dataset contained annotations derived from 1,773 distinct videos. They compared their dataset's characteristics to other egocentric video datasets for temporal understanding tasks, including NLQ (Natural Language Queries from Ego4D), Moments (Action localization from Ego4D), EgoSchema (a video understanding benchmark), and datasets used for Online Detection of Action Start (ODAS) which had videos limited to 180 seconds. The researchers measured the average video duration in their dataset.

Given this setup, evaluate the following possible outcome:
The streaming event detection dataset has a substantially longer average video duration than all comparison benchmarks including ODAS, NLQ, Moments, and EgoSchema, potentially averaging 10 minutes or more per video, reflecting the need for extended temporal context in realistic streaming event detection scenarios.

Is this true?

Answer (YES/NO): YES